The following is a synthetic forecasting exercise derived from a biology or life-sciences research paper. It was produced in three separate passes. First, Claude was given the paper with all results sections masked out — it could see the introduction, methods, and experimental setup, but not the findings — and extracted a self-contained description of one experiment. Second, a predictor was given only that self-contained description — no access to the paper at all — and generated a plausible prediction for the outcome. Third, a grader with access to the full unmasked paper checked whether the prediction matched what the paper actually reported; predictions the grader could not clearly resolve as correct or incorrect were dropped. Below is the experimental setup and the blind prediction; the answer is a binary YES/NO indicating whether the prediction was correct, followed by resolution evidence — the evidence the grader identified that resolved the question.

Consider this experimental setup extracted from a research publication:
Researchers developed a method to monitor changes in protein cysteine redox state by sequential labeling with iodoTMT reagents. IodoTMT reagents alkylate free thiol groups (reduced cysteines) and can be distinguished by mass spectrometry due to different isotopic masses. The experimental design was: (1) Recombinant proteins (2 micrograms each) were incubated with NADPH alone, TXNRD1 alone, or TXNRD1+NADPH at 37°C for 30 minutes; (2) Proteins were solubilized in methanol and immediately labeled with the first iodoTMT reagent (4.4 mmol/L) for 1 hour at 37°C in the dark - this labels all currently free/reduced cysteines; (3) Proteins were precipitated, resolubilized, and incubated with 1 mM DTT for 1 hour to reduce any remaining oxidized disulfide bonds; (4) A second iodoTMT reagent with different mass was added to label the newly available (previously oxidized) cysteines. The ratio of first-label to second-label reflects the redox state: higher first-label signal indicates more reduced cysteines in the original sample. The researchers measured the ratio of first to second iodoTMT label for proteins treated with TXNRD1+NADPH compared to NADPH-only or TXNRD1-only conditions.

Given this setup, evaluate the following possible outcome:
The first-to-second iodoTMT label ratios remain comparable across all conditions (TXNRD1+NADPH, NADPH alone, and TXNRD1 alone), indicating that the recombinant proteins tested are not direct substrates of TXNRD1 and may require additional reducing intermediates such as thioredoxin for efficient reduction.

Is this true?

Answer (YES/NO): NO